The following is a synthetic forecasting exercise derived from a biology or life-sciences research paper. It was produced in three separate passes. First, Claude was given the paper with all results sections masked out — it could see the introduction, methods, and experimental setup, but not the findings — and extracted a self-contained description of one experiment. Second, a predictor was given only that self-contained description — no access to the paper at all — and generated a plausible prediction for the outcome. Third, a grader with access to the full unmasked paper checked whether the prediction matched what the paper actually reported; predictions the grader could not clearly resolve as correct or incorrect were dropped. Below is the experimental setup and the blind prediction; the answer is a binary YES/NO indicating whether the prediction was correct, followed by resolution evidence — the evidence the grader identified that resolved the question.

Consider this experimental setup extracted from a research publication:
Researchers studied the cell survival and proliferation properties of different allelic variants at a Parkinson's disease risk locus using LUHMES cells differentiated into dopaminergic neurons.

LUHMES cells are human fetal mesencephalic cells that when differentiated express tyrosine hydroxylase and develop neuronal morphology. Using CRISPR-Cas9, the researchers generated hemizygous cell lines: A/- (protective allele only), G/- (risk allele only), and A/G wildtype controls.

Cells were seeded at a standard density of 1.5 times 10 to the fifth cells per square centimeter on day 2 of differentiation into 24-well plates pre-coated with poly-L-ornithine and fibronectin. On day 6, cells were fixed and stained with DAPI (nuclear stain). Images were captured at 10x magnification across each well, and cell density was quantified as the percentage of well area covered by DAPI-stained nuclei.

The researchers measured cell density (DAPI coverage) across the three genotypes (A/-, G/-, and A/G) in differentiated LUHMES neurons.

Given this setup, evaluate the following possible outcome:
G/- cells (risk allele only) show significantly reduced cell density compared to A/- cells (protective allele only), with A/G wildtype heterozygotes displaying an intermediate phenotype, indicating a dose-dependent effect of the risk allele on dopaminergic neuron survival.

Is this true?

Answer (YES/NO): NO